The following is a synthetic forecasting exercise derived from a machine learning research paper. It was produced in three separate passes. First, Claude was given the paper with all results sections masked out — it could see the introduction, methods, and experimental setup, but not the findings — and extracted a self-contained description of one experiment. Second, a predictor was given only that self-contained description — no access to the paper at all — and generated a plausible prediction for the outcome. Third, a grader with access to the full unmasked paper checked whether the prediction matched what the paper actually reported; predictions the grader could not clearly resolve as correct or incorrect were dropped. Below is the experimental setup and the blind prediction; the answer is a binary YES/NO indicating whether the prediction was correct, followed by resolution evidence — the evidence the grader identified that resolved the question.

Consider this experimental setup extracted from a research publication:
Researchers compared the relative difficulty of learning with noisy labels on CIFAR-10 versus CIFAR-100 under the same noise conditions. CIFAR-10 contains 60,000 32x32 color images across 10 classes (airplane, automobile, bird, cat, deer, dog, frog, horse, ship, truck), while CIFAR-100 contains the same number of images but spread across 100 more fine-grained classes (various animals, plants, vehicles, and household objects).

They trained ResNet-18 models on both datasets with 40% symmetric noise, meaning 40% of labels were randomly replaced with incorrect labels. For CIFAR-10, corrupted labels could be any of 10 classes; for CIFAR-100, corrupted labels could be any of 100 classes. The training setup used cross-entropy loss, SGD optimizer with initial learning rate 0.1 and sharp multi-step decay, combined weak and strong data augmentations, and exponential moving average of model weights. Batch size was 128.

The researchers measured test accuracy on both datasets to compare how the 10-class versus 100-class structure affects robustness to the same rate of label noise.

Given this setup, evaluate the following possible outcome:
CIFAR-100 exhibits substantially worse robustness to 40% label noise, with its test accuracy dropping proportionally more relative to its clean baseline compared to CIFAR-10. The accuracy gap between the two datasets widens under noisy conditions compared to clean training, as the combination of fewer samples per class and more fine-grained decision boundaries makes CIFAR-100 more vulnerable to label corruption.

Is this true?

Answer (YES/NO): YES